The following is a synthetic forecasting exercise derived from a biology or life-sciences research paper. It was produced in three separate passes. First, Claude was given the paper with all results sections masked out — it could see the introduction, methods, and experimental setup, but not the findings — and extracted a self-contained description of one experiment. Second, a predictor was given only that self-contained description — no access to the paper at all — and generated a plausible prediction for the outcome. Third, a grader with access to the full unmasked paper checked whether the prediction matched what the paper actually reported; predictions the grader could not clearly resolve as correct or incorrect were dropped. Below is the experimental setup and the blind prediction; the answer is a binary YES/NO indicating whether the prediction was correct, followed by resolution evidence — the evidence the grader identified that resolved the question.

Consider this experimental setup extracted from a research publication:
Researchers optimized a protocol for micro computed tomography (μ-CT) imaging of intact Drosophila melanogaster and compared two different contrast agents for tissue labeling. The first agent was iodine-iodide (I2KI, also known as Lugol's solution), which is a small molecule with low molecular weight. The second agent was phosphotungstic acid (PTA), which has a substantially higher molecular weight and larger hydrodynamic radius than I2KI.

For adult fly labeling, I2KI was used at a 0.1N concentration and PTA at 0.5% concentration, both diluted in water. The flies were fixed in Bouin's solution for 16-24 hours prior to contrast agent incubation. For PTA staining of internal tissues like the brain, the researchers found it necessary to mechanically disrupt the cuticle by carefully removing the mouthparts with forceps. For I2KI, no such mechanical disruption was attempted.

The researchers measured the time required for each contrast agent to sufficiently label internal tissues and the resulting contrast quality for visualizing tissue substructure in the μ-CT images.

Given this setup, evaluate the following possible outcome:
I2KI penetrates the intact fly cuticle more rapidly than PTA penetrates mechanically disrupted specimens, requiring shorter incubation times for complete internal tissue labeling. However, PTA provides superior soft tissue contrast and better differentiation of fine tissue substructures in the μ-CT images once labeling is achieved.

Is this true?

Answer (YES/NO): YES